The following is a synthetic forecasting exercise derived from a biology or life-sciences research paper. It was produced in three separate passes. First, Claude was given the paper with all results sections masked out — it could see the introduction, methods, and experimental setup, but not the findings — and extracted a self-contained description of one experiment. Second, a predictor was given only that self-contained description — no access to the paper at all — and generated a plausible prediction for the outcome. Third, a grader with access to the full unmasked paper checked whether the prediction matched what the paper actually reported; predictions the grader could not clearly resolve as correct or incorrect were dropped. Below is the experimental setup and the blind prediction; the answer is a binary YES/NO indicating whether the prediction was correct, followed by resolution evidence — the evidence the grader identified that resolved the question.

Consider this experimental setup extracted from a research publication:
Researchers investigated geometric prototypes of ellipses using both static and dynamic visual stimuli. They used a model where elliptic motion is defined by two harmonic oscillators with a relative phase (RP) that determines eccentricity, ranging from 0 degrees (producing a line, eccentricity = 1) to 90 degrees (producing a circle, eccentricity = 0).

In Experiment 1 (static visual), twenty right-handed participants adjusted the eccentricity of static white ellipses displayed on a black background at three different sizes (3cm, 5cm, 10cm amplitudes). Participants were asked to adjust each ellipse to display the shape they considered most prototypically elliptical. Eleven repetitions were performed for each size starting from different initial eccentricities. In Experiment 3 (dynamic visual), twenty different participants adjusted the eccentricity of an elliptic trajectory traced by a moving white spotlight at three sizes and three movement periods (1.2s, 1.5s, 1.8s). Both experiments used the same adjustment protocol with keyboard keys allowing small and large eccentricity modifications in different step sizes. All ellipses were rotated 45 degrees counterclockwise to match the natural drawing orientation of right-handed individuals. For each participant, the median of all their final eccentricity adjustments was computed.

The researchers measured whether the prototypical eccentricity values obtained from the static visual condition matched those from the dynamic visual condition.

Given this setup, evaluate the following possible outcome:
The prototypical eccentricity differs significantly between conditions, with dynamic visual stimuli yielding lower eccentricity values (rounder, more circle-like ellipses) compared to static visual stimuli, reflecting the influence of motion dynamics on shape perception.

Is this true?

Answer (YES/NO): NO